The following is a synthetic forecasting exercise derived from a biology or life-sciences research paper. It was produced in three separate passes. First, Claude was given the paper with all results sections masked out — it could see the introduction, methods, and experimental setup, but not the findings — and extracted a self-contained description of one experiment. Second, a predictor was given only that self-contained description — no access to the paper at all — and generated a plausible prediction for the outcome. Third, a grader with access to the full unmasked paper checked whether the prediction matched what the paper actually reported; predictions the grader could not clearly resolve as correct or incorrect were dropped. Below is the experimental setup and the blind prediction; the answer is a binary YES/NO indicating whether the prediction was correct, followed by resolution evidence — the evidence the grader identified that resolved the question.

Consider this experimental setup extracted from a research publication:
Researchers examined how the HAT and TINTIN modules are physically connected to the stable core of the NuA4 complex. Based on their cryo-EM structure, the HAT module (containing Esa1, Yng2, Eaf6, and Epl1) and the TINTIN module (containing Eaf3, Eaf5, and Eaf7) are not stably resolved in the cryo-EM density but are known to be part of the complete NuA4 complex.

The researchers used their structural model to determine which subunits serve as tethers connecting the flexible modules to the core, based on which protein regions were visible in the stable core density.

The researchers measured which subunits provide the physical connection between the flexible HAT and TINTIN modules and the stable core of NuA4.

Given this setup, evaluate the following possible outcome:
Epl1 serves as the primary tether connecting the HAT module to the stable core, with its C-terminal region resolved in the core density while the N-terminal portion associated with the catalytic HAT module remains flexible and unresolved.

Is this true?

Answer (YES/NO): YES